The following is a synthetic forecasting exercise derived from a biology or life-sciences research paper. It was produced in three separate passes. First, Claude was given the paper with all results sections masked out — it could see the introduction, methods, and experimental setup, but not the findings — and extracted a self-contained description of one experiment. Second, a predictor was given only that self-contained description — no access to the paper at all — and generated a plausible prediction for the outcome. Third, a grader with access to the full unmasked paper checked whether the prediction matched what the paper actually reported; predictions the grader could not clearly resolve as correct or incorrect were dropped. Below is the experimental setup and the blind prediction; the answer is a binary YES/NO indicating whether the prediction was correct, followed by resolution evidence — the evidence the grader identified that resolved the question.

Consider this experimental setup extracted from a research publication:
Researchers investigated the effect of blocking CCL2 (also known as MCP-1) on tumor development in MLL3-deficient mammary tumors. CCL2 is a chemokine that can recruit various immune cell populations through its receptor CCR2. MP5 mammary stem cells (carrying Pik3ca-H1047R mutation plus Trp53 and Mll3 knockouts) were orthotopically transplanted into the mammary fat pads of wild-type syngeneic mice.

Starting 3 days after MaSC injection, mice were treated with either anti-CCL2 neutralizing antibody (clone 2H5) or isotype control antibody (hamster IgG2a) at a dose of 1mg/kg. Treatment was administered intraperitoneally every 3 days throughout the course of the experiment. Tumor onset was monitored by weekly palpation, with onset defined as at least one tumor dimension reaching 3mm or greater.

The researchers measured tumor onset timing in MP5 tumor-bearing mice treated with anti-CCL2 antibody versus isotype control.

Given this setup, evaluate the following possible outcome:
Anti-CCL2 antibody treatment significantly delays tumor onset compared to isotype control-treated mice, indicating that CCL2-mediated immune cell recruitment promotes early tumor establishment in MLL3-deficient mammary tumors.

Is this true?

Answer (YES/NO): YES